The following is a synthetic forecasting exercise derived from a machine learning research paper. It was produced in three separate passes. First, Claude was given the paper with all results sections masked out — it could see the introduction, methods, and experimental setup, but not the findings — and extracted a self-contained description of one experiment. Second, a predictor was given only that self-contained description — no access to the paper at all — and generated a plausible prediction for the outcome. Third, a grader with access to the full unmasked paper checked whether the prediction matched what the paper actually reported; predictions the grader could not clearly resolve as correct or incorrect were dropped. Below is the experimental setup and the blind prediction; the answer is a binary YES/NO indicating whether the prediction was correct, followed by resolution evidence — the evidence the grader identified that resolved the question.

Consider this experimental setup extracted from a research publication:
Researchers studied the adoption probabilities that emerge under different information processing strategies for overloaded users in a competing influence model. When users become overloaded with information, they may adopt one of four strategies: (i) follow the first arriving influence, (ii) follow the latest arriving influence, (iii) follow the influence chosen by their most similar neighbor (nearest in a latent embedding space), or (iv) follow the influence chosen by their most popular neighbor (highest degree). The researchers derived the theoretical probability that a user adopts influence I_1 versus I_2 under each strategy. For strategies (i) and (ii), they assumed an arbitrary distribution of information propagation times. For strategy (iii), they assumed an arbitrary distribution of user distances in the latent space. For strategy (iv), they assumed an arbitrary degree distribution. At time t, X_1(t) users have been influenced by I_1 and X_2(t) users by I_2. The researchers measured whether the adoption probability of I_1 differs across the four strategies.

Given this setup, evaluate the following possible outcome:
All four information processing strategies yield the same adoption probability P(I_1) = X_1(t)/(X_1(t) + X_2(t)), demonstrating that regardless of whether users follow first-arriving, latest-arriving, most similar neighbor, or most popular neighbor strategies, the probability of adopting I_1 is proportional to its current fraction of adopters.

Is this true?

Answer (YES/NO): YES